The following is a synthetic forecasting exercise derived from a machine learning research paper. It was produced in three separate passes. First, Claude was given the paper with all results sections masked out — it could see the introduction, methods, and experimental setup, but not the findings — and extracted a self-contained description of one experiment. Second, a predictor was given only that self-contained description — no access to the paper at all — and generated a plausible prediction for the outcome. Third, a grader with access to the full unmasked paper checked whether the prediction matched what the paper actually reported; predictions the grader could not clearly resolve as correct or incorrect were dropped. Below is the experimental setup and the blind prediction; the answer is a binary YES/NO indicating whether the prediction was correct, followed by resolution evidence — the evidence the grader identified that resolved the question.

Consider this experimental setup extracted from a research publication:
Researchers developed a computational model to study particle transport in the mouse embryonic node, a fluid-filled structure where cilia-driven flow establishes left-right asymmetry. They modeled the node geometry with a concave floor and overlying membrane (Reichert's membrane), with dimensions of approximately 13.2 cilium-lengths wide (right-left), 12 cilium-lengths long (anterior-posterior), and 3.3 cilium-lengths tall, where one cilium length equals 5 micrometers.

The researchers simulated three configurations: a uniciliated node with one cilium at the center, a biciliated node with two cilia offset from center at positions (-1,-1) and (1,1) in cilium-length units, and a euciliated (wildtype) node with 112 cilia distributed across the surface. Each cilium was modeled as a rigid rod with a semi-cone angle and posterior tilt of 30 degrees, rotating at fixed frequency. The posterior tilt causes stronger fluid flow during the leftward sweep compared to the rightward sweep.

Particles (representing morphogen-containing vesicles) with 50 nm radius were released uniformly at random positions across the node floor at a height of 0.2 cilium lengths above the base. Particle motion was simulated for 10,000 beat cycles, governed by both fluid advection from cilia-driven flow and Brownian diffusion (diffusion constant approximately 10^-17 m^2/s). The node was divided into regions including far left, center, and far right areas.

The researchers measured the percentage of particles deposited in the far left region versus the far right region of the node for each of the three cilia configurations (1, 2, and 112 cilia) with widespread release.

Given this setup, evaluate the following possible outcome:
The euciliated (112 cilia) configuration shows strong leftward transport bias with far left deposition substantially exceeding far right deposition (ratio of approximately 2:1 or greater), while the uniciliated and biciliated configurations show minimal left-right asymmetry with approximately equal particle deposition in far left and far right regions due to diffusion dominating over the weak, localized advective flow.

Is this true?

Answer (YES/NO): NO